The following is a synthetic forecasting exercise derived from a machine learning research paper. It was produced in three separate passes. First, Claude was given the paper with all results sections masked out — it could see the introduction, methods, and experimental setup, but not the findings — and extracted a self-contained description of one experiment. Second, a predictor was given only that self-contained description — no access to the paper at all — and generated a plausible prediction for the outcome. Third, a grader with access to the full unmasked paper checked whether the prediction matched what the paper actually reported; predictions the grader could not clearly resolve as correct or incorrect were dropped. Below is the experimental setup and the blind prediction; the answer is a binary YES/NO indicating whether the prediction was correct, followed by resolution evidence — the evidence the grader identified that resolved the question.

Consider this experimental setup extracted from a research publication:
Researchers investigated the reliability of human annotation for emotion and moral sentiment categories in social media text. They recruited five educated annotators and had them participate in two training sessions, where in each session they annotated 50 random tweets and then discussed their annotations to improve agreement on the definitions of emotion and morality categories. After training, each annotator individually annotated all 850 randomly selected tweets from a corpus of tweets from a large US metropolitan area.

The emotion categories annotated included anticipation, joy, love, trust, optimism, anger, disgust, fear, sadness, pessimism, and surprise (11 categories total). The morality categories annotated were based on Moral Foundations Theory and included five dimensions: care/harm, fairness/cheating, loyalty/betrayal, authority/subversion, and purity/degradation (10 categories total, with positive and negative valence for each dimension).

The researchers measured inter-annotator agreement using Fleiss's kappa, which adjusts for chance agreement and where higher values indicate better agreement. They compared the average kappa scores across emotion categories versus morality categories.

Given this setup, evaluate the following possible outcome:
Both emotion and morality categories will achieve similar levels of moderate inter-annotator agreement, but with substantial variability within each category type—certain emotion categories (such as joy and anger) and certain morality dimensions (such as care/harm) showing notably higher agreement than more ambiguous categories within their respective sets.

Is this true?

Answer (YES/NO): NO